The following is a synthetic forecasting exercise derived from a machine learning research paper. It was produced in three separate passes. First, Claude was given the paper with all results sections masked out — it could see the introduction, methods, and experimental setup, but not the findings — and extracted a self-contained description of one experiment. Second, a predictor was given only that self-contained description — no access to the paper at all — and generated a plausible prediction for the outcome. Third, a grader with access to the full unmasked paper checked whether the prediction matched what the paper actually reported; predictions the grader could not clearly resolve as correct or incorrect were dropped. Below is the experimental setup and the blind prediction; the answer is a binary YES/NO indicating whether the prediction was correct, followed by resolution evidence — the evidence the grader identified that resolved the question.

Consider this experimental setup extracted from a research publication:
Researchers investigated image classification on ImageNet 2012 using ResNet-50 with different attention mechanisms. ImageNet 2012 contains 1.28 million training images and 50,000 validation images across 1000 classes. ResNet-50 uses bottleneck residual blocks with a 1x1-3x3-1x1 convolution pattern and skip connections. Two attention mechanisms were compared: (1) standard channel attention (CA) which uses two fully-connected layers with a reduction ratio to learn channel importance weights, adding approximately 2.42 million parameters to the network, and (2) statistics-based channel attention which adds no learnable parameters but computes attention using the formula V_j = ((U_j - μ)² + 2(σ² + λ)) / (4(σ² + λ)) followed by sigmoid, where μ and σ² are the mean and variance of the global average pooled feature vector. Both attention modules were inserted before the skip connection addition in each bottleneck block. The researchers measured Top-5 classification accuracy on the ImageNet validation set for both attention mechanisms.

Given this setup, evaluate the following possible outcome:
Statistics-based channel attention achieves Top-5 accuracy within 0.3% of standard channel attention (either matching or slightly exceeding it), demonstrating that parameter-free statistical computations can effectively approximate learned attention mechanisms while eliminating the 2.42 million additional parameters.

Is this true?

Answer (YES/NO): YES